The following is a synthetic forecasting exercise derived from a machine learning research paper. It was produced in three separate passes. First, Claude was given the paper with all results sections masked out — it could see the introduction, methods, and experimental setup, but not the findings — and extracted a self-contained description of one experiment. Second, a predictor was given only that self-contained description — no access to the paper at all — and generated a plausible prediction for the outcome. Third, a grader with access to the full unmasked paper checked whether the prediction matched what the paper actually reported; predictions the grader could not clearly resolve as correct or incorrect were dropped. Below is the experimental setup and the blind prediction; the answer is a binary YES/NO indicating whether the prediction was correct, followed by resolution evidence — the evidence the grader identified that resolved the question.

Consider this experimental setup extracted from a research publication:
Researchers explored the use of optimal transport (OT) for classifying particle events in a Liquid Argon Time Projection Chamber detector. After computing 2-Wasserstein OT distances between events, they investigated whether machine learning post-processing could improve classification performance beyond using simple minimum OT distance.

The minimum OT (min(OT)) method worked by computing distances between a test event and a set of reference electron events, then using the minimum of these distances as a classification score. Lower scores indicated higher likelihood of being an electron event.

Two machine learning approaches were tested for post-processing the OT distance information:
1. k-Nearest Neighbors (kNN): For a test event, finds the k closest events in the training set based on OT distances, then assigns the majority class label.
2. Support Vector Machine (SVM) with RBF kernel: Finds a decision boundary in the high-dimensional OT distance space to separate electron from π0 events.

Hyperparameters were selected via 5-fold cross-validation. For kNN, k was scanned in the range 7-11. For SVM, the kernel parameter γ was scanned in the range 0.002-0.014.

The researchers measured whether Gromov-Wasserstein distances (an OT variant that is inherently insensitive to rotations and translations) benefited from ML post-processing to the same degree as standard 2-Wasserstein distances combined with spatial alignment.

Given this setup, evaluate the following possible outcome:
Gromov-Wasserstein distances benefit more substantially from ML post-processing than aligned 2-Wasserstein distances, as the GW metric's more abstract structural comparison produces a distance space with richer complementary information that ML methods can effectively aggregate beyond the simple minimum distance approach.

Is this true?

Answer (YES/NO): NO